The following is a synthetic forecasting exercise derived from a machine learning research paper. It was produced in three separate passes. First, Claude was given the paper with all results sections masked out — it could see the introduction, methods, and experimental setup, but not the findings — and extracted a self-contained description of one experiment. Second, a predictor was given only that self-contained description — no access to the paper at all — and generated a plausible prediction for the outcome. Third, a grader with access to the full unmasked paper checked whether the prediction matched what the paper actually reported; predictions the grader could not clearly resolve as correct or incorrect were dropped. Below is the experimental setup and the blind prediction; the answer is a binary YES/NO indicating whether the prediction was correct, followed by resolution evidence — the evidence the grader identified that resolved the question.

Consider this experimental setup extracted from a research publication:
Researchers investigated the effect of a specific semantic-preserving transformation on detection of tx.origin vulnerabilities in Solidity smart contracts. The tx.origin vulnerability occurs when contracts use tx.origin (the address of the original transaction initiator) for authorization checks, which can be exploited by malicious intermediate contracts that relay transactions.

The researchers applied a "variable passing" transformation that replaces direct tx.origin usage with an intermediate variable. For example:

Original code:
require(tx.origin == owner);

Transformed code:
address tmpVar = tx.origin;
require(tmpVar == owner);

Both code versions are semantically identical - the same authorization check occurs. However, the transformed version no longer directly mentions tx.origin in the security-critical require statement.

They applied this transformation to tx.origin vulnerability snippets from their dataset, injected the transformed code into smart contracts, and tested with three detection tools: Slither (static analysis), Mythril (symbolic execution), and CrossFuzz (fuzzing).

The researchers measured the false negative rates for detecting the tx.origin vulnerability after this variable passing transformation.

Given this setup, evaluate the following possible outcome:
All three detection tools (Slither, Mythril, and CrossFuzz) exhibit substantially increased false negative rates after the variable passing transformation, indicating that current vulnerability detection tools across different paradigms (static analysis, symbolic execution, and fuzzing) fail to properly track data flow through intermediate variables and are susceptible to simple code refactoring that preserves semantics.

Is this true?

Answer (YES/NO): NO